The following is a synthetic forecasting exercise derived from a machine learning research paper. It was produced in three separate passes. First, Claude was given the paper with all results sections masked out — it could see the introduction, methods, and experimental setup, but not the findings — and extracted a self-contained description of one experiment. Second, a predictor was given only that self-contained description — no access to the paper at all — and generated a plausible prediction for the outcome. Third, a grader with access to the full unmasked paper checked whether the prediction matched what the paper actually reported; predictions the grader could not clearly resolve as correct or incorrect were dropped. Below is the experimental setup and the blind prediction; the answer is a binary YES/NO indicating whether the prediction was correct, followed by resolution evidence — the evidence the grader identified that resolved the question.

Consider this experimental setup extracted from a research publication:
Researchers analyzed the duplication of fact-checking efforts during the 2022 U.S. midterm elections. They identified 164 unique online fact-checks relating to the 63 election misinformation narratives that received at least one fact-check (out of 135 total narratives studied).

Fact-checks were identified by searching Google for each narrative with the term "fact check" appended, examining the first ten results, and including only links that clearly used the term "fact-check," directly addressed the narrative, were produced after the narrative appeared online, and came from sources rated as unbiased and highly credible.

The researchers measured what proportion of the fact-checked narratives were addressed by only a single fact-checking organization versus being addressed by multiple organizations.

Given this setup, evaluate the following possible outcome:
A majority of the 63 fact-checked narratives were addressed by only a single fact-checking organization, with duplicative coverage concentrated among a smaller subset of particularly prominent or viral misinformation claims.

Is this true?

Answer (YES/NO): NO